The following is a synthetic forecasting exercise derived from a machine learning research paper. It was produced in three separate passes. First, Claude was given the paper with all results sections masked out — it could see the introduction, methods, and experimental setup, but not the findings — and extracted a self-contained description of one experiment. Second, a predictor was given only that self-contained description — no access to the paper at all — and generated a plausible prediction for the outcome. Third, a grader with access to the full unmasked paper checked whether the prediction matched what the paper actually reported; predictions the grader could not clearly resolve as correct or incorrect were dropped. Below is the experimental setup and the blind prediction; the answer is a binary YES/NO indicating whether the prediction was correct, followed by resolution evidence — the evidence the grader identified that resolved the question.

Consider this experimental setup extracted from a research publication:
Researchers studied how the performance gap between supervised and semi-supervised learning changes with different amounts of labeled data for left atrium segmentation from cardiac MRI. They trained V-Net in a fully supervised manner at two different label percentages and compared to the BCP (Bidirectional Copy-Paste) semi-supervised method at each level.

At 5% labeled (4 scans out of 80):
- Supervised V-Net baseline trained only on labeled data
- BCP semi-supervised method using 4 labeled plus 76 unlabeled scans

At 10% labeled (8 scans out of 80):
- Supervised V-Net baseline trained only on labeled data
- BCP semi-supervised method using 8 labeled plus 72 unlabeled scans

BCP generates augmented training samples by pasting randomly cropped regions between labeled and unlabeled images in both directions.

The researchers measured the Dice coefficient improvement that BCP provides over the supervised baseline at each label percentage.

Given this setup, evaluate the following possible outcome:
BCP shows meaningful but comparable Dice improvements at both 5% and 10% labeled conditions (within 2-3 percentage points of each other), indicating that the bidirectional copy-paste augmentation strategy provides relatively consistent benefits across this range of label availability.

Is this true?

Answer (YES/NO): NO